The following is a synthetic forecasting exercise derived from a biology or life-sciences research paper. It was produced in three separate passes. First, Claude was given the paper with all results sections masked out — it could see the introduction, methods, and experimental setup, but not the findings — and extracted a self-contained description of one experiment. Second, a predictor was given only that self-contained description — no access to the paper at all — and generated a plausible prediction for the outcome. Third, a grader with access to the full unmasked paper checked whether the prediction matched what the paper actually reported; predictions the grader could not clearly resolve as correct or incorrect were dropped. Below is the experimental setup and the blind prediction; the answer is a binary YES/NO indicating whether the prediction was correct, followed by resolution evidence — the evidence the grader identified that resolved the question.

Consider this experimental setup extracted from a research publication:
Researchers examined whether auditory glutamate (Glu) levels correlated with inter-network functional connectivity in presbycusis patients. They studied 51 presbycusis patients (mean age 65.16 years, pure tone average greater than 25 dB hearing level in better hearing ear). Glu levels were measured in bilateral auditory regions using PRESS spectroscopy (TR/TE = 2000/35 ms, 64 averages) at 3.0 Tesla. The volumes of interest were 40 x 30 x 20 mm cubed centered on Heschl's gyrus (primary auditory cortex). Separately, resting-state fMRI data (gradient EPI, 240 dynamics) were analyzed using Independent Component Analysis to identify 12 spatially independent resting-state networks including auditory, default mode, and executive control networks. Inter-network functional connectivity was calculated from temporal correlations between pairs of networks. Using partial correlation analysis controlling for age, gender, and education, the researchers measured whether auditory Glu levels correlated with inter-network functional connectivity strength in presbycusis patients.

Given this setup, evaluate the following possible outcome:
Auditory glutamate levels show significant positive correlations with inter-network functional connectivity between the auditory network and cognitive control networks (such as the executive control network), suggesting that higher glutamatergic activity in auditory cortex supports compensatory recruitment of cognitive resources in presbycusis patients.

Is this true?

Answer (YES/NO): YES